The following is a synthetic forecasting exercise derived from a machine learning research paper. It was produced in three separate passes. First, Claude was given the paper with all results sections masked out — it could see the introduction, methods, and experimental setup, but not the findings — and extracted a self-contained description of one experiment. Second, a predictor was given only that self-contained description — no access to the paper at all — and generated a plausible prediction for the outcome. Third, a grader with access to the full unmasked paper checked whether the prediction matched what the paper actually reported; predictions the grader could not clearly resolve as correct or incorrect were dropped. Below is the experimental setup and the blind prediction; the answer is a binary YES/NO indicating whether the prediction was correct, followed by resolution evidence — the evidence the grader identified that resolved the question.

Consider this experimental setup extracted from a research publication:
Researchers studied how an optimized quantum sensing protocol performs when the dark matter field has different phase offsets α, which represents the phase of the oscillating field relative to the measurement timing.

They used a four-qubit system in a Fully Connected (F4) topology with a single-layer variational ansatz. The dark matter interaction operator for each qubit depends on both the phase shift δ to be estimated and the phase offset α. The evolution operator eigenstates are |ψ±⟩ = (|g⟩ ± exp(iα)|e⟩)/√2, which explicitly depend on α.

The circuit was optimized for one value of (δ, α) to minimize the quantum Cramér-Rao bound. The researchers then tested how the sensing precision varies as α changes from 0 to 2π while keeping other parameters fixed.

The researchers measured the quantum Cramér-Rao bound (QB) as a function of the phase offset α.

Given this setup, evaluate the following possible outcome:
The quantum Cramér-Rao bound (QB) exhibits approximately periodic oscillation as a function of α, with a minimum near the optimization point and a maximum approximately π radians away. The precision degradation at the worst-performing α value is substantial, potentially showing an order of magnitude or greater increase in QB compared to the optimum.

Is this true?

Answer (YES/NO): NO